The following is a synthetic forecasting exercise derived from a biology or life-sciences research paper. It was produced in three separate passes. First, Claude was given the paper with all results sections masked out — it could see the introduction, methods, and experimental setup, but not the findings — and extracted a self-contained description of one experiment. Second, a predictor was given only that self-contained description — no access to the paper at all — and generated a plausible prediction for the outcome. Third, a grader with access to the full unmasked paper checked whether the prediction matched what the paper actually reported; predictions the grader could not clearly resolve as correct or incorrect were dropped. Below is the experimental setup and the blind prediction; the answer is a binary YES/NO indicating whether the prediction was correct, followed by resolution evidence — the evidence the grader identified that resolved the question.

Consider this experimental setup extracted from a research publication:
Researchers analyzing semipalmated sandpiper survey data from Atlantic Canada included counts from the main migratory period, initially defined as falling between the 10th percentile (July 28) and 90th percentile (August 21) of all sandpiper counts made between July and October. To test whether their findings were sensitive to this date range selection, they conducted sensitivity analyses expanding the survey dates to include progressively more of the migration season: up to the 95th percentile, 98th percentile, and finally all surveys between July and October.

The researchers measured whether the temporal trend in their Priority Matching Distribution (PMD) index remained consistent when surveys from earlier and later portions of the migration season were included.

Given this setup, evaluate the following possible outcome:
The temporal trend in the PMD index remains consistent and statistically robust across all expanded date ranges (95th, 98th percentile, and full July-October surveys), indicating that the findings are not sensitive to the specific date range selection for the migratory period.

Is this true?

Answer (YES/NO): YES